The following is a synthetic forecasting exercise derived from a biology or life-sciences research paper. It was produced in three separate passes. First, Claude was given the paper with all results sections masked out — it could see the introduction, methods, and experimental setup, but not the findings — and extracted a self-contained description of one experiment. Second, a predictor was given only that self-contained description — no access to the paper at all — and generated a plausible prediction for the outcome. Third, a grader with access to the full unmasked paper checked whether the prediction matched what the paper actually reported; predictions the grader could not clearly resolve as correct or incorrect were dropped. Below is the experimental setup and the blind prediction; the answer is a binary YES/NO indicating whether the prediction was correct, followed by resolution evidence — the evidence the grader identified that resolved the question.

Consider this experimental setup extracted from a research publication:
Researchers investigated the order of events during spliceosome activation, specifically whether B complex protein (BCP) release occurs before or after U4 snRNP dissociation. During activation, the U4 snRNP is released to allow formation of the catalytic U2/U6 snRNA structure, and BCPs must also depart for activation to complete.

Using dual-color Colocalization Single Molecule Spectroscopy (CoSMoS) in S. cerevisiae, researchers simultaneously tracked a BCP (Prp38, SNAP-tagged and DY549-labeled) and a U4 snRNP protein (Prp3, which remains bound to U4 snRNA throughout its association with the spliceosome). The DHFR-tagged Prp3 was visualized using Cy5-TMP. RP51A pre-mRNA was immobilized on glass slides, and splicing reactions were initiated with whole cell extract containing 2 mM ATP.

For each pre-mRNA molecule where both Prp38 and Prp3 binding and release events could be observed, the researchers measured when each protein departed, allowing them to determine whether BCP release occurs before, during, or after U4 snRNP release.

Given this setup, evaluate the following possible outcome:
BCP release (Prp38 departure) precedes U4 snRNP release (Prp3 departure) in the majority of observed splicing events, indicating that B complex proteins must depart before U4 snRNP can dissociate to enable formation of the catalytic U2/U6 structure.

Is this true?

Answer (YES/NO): NO